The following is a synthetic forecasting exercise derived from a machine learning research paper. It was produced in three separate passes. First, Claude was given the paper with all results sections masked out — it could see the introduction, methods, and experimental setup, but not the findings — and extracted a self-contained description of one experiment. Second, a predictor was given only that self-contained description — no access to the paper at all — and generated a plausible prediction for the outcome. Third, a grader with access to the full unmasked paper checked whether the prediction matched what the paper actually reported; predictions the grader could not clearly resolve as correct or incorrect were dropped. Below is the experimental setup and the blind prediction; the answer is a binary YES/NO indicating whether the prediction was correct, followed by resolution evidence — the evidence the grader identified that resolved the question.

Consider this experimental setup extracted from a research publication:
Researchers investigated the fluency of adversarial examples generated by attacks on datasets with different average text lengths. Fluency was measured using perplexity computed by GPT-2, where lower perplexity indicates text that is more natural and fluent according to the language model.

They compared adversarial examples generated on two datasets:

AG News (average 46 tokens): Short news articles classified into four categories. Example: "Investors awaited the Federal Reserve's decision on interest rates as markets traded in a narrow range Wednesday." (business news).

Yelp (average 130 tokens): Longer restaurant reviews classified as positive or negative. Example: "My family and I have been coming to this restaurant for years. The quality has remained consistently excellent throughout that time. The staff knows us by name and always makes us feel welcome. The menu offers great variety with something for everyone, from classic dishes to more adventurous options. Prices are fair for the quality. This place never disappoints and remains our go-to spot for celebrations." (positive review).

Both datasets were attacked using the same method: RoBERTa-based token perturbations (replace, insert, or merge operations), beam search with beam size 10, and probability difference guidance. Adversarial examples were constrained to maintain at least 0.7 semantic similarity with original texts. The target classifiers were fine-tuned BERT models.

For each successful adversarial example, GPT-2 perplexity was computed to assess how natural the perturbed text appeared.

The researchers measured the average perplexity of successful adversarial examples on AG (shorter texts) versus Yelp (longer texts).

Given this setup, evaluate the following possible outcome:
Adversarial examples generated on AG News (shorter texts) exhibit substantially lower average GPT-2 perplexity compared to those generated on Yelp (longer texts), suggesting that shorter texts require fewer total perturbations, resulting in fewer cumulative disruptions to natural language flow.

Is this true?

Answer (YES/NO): NO